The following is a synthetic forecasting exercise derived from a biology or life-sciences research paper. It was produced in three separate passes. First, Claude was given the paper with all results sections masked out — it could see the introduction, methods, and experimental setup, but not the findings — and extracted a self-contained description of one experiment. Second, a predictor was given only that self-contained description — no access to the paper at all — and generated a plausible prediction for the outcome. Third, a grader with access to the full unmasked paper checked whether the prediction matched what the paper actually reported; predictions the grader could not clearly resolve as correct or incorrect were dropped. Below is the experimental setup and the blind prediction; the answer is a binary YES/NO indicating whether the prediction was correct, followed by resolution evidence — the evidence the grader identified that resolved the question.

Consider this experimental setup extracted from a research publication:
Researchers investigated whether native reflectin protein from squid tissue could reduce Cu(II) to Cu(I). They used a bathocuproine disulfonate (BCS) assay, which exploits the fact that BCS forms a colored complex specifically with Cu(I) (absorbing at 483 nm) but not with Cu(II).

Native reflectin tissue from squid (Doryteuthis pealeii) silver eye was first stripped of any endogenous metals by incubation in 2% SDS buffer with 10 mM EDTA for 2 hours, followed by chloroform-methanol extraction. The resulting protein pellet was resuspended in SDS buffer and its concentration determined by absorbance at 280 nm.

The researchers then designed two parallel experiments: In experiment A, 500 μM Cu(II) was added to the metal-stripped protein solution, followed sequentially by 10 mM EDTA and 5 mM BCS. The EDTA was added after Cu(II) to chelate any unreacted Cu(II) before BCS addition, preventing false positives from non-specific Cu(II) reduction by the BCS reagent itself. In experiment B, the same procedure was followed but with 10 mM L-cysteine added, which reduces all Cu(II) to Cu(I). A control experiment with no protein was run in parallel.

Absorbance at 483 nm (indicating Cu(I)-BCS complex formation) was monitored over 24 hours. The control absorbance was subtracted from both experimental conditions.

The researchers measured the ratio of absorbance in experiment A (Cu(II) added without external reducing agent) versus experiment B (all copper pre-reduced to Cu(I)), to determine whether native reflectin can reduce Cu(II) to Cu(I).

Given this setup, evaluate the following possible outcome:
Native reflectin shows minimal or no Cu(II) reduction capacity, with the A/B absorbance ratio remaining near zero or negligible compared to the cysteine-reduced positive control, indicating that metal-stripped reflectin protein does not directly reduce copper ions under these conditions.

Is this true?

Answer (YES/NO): NO